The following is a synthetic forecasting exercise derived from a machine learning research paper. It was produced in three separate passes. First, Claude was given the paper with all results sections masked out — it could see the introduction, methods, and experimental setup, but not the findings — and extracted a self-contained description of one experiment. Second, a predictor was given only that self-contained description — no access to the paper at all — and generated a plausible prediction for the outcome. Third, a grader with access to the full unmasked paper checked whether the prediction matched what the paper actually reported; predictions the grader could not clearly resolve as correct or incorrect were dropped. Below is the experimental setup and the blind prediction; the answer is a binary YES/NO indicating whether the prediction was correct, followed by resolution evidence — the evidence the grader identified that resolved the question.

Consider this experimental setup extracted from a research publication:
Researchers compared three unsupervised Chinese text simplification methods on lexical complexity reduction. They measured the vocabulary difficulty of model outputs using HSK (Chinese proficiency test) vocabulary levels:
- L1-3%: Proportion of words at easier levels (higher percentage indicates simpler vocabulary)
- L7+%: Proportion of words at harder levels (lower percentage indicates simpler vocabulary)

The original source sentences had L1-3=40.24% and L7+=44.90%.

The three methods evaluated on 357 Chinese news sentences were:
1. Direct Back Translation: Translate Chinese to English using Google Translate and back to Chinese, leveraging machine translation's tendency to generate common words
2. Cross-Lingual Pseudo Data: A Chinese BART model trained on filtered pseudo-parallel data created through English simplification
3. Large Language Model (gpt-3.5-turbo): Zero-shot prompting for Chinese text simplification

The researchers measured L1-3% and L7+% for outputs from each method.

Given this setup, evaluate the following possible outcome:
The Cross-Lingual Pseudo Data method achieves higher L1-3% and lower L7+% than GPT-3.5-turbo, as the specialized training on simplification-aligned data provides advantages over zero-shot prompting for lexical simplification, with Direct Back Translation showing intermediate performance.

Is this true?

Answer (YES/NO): NO